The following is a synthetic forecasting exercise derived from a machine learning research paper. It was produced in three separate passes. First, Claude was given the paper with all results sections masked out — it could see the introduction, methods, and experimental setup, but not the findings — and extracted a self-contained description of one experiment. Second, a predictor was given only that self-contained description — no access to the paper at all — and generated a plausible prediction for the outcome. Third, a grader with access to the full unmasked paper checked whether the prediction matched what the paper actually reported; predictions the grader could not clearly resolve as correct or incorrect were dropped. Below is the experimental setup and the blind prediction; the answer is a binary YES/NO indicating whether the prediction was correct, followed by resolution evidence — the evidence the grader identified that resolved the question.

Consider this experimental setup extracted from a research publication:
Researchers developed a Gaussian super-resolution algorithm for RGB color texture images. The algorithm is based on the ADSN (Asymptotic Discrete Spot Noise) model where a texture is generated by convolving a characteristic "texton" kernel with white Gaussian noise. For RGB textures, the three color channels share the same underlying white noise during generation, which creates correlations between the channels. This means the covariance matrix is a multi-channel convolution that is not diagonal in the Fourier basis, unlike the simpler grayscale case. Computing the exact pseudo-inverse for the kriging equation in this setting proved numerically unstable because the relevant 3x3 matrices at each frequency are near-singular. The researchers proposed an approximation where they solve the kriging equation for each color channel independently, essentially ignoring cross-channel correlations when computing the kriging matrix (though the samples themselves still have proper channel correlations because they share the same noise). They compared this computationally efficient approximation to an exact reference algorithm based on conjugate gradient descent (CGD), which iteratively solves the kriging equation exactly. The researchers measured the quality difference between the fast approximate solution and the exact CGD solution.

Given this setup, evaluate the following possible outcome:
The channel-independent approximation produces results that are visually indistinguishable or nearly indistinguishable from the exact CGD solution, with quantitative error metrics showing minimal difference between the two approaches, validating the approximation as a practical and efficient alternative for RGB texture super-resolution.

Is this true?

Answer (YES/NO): YES